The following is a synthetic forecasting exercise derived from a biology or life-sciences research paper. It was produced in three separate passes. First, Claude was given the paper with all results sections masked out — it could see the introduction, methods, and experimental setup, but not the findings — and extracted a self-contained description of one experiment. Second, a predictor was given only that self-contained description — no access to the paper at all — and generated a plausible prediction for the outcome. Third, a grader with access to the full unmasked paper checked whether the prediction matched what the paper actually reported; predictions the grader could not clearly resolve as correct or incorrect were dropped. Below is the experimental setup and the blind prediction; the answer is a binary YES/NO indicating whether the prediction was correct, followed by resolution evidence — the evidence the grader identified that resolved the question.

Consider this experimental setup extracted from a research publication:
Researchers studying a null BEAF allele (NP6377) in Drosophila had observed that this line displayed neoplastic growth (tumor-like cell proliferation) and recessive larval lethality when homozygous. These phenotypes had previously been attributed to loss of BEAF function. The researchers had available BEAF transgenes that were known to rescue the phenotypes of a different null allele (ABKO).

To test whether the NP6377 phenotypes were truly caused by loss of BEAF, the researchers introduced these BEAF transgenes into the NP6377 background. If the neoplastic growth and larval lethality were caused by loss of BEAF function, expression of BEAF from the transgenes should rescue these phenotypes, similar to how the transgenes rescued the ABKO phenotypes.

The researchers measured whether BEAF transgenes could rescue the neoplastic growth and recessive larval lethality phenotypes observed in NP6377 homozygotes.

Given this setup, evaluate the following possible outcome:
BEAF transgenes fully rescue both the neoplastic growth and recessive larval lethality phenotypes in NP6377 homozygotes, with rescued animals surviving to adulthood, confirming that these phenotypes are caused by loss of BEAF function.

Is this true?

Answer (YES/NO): NO